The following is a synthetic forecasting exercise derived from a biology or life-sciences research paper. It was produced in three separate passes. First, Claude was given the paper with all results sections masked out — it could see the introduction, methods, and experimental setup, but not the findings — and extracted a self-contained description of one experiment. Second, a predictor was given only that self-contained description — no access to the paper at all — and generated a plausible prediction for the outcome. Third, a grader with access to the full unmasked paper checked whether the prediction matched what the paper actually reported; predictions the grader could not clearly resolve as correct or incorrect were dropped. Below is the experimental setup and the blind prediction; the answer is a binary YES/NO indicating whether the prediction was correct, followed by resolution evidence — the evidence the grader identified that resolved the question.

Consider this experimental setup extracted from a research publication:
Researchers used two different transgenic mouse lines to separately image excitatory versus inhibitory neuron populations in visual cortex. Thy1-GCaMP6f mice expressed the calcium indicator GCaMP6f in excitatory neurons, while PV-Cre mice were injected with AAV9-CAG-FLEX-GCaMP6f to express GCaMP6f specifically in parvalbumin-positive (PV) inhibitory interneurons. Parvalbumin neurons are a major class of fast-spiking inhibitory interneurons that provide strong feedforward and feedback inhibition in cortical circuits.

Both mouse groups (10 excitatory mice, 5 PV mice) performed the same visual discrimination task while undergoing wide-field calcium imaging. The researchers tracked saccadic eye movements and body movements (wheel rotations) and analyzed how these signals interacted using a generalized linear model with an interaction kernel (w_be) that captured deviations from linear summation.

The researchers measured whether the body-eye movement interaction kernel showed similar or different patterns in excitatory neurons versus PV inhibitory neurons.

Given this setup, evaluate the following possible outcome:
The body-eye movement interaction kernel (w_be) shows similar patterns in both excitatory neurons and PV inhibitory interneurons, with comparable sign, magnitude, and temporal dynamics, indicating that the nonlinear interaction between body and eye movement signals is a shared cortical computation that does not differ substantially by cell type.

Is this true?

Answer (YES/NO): NO